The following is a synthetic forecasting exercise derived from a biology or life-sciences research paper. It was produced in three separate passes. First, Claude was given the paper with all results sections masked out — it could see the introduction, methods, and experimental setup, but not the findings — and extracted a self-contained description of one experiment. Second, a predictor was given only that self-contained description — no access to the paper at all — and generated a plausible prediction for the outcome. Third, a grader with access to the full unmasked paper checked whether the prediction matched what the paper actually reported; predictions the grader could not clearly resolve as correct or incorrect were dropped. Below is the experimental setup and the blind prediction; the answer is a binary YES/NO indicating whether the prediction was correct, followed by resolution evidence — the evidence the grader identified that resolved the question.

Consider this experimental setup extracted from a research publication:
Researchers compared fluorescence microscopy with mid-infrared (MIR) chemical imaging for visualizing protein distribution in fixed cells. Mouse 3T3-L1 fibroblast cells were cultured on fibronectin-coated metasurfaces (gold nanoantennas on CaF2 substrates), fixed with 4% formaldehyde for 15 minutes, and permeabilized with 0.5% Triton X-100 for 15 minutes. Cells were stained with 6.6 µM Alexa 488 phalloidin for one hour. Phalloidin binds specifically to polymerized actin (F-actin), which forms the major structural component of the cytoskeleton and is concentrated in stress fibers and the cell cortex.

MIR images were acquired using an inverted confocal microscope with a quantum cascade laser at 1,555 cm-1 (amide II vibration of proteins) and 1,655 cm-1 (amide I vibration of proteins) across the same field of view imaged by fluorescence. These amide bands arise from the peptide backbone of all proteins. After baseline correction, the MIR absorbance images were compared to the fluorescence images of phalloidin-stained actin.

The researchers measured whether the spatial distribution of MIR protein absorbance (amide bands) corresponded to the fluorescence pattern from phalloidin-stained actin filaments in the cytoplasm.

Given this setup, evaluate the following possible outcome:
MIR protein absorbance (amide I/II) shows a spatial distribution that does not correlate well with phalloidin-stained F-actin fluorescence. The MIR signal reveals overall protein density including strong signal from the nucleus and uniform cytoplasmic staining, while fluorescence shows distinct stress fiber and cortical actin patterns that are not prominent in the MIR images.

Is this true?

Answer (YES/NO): NO